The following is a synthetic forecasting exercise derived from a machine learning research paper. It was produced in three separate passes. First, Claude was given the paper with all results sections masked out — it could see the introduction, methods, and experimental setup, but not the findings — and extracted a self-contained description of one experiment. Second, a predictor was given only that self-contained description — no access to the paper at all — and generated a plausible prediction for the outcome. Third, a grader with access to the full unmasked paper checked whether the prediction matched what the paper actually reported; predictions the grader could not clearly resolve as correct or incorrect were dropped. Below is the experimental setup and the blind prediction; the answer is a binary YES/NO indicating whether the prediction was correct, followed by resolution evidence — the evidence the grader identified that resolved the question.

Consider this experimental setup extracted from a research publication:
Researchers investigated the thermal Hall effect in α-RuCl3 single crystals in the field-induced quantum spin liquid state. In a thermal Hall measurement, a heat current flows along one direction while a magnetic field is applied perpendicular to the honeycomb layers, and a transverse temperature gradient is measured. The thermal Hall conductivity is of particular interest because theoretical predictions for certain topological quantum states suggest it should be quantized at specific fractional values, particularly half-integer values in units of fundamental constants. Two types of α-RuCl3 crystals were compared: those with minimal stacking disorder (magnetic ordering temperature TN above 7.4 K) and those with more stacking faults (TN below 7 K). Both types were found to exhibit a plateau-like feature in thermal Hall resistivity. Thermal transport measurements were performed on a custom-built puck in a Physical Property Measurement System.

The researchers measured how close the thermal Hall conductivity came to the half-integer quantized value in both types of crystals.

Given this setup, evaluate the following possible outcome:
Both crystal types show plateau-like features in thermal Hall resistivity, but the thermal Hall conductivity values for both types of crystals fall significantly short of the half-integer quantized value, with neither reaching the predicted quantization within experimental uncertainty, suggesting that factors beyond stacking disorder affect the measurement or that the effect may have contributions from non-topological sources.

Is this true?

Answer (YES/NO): NO